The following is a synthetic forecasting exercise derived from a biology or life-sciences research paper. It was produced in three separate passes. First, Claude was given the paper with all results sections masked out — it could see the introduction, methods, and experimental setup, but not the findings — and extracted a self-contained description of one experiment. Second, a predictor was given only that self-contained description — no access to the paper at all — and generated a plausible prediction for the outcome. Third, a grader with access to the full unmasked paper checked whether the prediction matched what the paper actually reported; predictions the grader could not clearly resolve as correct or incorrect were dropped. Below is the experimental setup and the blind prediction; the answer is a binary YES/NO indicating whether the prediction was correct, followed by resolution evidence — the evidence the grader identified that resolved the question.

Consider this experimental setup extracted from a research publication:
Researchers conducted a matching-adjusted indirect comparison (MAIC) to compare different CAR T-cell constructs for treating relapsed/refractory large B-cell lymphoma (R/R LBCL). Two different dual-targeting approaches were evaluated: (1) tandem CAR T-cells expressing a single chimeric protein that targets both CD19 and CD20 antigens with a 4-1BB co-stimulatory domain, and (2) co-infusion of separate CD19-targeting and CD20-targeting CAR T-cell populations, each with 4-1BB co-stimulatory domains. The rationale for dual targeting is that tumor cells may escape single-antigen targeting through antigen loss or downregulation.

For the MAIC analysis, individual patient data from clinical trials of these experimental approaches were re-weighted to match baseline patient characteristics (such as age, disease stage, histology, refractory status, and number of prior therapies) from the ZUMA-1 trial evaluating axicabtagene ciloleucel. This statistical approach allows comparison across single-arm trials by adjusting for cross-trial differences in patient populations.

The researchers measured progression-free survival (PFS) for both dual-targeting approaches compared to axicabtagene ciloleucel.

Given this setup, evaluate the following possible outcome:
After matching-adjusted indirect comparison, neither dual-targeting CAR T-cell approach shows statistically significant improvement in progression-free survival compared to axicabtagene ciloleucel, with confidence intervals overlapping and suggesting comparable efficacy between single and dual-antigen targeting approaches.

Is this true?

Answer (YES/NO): NO